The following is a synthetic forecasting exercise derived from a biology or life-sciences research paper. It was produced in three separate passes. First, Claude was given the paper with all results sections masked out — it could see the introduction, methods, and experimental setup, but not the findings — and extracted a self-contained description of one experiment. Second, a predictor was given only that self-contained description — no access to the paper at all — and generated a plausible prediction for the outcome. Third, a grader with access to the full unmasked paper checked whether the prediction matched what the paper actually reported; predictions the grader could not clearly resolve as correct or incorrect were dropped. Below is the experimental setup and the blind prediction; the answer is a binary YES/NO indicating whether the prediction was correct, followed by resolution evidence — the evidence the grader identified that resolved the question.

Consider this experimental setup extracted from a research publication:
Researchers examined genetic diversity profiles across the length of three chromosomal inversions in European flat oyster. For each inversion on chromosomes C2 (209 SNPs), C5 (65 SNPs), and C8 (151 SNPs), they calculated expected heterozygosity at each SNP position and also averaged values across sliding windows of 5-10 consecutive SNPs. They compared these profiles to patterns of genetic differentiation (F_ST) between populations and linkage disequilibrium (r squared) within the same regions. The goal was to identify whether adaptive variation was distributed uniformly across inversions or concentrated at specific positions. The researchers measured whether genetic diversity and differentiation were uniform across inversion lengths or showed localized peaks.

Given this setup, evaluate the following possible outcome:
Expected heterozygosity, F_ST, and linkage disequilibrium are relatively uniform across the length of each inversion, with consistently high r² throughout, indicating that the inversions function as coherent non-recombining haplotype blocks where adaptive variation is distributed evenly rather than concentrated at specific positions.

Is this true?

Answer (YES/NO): NO